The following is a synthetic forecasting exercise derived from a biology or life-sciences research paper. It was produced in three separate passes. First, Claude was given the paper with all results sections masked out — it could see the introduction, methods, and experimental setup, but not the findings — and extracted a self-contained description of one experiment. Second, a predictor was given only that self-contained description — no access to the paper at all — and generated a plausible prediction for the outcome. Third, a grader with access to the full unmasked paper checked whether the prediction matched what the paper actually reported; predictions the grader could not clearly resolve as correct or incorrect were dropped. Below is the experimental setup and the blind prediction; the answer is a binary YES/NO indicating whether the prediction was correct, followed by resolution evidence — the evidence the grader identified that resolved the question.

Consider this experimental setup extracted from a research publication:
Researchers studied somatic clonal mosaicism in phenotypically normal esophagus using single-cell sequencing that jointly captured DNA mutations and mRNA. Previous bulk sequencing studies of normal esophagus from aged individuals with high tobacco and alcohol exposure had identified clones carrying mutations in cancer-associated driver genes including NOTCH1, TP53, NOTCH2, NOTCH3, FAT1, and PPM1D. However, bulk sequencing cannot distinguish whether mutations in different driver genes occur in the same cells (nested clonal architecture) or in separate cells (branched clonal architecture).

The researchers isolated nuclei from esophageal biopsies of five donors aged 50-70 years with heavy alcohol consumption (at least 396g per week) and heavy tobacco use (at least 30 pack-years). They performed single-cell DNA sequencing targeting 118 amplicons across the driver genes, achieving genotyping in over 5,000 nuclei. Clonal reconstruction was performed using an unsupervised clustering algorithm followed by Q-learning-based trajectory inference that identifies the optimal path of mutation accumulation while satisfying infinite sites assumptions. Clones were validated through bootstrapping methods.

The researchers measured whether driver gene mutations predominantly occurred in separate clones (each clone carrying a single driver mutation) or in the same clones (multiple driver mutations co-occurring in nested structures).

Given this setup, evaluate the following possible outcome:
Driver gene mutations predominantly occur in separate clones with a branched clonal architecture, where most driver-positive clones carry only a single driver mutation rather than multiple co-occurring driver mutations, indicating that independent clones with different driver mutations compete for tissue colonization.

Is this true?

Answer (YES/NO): YES